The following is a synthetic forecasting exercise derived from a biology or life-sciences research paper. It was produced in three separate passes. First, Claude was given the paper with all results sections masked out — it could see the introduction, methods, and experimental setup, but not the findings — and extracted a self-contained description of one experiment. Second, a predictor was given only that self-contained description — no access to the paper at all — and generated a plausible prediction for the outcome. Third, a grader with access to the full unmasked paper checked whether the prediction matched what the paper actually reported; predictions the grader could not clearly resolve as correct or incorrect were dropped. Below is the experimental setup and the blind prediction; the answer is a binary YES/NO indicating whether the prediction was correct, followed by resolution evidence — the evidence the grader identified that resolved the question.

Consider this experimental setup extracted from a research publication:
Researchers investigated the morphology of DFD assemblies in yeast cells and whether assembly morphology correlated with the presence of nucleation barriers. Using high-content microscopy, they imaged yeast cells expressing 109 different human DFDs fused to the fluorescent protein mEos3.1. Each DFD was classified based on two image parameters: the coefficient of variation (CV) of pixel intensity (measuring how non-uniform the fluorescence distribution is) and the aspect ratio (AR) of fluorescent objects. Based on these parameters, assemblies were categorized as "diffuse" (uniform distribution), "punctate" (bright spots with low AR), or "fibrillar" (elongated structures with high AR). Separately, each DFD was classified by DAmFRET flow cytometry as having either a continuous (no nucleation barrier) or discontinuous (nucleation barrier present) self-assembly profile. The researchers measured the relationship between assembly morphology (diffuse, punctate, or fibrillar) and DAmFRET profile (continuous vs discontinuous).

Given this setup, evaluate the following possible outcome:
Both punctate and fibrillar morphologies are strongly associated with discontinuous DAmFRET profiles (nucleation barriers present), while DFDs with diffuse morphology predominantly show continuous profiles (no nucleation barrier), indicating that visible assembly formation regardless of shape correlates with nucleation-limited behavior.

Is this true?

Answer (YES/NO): NO